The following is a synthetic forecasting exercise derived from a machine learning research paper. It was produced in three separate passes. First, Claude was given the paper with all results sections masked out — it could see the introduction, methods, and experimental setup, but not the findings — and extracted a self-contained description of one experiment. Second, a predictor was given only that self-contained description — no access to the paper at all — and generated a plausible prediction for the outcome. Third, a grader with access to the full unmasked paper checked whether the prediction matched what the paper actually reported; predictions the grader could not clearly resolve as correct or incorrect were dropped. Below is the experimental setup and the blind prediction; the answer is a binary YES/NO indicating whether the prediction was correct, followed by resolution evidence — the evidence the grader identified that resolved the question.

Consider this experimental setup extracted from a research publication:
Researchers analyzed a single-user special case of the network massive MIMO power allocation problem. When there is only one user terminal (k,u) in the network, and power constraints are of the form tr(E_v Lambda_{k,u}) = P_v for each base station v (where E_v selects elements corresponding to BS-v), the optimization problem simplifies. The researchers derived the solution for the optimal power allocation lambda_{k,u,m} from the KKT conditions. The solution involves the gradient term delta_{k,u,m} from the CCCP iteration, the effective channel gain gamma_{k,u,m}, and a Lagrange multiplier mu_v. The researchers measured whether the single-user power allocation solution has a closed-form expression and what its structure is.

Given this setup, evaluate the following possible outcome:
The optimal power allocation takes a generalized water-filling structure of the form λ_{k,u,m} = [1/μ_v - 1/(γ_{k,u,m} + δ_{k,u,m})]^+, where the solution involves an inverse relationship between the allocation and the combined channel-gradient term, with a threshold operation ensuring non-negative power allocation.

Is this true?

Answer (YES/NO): NO